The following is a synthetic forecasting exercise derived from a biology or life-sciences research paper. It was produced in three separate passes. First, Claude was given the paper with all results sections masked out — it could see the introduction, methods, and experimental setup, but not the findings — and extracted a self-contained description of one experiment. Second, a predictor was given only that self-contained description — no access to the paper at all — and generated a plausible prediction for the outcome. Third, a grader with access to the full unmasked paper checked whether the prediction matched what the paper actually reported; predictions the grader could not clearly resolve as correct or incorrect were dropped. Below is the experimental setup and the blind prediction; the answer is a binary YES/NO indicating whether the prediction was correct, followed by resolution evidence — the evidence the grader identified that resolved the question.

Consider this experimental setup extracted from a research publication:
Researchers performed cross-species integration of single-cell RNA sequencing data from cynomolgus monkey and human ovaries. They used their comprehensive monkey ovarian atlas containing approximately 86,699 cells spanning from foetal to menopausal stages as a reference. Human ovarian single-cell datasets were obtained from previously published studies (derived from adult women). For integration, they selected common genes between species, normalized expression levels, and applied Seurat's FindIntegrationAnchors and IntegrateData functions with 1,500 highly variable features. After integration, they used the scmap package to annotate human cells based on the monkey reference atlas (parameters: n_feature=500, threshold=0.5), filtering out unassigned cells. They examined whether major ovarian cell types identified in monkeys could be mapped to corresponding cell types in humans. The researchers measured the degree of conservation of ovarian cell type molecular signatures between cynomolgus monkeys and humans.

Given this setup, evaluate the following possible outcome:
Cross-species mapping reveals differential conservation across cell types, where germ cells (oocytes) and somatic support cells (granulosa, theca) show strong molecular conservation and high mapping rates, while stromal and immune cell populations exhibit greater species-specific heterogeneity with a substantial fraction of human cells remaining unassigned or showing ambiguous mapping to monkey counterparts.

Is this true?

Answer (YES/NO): NO